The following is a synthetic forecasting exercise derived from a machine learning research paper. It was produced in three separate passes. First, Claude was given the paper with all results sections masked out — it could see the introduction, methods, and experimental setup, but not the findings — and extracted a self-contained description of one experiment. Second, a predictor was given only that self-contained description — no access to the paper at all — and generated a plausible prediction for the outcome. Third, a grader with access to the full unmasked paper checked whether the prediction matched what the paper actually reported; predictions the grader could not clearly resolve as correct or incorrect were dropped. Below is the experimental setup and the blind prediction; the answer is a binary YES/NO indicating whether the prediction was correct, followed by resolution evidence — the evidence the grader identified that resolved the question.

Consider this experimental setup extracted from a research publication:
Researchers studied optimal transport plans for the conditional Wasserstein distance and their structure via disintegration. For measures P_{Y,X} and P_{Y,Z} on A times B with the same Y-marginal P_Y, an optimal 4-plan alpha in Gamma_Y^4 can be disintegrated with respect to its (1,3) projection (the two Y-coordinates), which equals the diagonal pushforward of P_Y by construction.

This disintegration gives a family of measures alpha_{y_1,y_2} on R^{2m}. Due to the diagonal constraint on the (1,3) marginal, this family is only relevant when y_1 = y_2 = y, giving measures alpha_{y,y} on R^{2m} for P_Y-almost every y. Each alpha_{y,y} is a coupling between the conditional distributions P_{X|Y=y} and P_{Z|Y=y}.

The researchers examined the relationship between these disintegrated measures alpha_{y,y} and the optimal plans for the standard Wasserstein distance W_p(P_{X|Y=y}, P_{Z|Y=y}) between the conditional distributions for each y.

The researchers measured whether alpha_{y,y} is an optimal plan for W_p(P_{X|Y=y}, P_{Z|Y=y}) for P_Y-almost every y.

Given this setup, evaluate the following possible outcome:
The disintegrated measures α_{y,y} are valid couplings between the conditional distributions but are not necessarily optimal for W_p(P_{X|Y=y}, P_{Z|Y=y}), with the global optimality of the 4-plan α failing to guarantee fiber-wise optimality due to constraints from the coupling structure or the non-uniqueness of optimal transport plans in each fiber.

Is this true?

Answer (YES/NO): NO